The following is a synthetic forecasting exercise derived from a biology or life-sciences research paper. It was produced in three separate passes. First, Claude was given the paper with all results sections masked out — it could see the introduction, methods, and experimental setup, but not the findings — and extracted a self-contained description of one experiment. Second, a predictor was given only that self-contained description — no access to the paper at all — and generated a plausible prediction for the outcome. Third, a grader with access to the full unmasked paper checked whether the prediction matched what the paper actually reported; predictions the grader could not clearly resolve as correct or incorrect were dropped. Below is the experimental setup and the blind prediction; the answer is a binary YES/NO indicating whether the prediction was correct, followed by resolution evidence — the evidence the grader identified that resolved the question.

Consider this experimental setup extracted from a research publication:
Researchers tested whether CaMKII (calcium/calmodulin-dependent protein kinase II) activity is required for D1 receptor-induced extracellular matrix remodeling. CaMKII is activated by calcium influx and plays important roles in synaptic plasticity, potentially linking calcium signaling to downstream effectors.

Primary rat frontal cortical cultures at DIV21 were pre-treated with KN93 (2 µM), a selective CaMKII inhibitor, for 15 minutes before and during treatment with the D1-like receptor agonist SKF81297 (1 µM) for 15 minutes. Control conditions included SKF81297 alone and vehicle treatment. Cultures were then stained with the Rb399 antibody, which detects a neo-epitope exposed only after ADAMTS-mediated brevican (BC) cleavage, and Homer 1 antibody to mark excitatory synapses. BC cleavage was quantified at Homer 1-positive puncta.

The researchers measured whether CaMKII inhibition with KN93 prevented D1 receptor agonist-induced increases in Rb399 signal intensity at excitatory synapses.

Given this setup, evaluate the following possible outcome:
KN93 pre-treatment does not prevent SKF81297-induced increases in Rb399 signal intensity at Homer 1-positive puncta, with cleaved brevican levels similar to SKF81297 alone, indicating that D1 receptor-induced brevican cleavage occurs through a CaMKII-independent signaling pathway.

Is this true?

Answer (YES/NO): NO